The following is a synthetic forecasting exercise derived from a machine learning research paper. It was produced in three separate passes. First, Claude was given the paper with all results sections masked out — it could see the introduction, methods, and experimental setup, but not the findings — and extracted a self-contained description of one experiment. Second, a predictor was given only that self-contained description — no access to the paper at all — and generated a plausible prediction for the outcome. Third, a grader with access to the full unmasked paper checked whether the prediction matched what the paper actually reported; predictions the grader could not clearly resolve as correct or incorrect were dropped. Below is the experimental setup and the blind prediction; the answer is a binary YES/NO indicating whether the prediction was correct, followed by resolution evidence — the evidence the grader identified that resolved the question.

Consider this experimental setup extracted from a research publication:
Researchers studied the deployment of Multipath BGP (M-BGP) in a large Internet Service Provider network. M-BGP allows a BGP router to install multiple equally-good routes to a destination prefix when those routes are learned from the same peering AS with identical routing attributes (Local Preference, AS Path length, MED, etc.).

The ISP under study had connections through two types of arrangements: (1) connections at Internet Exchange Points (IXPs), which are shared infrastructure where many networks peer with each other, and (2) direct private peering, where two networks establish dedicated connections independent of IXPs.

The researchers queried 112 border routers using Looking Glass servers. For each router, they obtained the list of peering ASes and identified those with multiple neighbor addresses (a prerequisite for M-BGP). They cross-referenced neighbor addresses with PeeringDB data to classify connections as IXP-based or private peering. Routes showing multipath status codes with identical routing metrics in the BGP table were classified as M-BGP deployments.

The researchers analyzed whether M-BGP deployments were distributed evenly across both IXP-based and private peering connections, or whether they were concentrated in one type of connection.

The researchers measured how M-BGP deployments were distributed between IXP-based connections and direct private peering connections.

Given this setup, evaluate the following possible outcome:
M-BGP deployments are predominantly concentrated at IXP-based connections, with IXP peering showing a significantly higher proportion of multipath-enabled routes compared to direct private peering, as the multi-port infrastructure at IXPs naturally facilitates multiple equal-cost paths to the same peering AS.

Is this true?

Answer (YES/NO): YES